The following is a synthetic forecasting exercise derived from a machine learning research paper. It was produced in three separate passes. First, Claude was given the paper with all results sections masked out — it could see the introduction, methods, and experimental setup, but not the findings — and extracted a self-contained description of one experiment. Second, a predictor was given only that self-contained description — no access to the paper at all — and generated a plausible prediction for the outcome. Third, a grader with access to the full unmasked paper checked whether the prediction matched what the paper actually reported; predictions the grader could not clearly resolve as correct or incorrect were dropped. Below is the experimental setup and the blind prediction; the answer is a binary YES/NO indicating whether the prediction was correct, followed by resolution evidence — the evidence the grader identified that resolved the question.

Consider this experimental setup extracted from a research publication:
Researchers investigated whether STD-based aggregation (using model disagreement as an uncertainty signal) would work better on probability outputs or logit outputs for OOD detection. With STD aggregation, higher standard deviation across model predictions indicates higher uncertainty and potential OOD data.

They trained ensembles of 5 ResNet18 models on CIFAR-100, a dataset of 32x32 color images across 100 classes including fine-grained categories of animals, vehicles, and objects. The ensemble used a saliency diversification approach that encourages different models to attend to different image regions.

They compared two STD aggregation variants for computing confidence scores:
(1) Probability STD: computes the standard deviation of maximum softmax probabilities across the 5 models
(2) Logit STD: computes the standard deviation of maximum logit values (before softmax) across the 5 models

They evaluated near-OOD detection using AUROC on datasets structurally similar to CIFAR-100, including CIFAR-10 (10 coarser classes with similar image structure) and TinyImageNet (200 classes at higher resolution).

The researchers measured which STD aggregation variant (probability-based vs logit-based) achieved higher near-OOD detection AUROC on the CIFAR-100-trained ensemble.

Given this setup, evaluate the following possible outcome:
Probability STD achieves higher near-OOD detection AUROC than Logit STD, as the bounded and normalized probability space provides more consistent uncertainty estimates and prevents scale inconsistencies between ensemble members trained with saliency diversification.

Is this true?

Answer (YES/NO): YES